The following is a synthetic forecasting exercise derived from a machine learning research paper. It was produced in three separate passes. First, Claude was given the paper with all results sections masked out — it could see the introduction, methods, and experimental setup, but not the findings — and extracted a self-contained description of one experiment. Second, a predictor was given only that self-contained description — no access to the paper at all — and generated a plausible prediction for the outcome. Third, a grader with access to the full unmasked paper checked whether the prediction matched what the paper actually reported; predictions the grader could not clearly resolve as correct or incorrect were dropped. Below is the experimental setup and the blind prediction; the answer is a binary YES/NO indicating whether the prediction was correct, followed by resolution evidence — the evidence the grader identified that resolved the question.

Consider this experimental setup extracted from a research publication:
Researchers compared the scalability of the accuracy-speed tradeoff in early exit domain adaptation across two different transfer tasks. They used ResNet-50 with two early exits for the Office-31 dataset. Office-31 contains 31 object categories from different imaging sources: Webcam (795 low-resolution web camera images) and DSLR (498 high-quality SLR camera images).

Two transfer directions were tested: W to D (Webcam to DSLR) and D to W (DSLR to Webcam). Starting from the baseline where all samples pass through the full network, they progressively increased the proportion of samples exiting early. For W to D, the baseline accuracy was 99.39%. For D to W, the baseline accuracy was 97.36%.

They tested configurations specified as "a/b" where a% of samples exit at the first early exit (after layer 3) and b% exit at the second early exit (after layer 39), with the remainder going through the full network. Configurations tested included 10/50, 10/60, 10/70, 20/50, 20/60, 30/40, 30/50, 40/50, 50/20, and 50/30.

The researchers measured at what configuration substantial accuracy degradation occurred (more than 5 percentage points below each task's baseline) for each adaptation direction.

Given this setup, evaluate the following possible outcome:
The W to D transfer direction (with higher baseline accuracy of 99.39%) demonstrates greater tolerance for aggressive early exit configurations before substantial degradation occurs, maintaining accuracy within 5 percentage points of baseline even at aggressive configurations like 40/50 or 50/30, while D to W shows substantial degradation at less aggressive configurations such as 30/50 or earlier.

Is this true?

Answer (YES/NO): NO